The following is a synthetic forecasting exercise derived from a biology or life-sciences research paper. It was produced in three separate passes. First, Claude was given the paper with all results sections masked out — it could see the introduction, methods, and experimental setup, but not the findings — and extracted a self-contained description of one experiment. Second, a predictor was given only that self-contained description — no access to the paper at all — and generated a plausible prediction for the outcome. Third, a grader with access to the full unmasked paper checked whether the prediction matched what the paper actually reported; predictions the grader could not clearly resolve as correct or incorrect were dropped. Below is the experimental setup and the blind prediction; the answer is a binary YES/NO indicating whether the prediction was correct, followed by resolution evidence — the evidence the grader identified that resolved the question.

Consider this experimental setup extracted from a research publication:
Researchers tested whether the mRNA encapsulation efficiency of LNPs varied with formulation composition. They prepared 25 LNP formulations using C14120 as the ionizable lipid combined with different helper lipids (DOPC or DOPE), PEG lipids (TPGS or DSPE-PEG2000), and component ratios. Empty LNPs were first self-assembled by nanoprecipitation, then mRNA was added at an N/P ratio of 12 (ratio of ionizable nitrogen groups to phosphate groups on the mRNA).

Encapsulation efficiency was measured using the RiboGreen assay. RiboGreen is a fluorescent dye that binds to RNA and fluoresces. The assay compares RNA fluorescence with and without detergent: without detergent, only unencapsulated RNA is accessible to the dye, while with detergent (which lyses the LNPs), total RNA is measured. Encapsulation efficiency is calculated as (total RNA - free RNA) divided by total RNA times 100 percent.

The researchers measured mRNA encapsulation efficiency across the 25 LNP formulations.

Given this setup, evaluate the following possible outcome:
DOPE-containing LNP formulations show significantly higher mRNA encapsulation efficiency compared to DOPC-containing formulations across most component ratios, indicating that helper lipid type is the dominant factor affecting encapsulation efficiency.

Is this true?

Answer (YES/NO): NO